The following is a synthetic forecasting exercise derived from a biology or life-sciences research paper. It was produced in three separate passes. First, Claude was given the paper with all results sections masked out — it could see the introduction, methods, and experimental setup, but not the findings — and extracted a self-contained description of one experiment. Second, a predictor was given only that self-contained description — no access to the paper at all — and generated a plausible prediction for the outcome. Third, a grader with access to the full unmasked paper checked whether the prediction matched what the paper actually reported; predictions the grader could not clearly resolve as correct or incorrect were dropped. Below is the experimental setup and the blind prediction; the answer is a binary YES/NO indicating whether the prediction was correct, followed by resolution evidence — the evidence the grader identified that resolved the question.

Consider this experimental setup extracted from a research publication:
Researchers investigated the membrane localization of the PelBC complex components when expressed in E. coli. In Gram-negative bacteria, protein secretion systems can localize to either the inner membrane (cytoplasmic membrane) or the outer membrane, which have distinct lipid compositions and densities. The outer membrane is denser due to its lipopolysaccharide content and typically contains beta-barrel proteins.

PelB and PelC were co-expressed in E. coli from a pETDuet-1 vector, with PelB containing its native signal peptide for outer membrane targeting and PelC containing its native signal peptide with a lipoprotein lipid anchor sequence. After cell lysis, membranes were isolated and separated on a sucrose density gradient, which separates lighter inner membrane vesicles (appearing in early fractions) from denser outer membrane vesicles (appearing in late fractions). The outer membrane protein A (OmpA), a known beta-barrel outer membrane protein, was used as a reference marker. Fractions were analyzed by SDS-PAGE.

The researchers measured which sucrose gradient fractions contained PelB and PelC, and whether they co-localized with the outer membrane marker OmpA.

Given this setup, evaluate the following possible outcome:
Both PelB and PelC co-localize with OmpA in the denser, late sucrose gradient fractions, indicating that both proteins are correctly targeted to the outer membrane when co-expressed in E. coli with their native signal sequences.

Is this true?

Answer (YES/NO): YES